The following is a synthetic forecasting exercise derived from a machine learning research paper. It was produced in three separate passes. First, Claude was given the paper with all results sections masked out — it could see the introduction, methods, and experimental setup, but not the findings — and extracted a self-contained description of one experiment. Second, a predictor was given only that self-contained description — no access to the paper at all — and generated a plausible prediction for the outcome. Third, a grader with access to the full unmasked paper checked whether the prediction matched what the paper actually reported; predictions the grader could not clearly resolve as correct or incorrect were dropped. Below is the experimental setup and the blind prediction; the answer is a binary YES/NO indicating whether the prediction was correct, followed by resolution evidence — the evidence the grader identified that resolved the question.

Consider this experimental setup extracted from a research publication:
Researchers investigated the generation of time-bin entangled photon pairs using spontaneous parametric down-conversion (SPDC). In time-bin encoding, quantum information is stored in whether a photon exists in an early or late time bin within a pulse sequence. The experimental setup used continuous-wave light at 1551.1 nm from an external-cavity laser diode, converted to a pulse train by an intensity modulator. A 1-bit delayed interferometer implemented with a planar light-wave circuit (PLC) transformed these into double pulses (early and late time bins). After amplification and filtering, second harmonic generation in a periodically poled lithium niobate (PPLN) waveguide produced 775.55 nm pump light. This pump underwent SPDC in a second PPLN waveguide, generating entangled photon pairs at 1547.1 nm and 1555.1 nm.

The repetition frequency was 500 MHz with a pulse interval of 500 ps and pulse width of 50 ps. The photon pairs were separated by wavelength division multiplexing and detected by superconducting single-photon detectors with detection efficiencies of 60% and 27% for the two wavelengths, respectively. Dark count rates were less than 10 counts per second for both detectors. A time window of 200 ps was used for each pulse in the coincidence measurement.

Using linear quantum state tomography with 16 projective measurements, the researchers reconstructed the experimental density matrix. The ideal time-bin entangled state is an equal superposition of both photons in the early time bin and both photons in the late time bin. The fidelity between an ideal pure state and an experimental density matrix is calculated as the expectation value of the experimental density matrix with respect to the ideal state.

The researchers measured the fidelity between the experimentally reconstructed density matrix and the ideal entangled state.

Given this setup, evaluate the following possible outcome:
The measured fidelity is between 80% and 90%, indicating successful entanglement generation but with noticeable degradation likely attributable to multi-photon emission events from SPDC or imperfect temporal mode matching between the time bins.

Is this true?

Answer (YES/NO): NO